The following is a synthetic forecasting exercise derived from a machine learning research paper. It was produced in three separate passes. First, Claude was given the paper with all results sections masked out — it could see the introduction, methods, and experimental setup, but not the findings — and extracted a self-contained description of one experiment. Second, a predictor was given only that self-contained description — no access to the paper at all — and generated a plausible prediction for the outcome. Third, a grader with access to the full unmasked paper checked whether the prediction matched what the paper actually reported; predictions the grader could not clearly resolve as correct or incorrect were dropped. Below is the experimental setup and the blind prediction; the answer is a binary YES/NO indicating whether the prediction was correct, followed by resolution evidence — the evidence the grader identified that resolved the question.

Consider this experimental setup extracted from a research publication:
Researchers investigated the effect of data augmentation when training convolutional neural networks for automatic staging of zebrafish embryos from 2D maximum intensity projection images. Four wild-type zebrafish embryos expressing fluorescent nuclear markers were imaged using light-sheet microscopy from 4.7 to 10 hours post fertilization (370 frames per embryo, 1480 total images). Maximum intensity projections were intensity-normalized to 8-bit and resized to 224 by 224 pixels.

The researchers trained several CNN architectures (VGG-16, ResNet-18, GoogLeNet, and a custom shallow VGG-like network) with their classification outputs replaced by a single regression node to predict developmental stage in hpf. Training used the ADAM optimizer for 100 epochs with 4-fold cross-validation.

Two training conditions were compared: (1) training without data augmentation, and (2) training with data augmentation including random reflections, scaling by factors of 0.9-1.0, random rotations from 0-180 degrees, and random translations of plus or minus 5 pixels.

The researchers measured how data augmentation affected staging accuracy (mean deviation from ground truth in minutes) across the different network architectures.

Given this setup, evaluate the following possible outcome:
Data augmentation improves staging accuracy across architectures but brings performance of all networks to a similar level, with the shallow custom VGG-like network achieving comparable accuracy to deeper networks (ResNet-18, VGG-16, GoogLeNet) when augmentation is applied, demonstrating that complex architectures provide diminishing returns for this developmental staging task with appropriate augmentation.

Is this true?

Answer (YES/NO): NO